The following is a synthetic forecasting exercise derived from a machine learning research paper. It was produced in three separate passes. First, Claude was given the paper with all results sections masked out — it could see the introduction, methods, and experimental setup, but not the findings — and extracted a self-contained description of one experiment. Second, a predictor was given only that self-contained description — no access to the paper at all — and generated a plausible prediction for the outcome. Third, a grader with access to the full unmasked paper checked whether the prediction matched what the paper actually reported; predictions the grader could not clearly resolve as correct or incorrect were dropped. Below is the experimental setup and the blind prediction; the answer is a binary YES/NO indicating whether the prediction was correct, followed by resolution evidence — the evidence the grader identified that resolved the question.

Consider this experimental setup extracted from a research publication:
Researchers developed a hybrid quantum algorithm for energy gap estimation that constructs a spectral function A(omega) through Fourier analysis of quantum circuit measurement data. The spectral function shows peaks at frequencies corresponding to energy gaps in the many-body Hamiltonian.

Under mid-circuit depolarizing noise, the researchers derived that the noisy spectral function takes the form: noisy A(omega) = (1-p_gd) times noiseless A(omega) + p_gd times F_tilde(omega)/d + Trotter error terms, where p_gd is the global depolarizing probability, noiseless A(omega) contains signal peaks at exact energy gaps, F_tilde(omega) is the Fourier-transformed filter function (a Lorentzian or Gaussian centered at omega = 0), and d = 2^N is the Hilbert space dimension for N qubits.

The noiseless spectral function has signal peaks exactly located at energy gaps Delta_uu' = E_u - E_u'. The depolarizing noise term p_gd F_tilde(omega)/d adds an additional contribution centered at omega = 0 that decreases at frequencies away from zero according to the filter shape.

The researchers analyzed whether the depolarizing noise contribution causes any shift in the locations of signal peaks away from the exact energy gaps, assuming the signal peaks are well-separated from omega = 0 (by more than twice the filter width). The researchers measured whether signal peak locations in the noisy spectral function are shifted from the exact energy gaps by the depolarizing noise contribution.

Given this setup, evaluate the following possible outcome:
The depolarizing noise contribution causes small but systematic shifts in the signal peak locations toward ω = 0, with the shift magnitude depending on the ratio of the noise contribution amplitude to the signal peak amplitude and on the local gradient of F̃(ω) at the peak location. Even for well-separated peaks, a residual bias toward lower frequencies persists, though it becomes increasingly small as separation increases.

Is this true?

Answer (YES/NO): NO